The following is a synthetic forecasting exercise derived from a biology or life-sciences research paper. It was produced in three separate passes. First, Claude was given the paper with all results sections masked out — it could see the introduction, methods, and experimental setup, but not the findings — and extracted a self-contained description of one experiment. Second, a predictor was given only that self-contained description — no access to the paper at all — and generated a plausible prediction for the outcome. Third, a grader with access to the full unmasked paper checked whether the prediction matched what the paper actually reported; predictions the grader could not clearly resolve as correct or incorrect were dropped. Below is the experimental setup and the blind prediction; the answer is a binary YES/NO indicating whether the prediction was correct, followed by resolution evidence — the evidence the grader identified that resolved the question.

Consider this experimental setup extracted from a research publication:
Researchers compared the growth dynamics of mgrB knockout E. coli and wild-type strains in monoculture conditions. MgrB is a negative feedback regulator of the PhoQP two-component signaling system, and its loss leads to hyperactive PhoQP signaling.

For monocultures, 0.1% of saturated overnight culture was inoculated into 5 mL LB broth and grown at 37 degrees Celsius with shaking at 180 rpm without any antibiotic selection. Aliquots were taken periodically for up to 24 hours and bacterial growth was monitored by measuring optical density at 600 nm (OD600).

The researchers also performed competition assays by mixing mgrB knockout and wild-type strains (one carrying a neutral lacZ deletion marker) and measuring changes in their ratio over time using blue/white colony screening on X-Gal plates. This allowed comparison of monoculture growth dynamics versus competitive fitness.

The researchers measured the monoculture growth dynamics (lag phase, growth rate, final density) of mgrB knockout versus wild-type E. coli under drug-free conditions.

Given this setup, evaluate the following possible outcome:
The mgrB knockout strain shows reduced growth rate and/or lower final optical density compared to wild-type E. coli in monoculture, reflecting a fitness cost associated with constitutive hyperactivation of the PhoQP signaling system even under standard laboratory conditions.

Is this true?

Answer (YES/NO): NO